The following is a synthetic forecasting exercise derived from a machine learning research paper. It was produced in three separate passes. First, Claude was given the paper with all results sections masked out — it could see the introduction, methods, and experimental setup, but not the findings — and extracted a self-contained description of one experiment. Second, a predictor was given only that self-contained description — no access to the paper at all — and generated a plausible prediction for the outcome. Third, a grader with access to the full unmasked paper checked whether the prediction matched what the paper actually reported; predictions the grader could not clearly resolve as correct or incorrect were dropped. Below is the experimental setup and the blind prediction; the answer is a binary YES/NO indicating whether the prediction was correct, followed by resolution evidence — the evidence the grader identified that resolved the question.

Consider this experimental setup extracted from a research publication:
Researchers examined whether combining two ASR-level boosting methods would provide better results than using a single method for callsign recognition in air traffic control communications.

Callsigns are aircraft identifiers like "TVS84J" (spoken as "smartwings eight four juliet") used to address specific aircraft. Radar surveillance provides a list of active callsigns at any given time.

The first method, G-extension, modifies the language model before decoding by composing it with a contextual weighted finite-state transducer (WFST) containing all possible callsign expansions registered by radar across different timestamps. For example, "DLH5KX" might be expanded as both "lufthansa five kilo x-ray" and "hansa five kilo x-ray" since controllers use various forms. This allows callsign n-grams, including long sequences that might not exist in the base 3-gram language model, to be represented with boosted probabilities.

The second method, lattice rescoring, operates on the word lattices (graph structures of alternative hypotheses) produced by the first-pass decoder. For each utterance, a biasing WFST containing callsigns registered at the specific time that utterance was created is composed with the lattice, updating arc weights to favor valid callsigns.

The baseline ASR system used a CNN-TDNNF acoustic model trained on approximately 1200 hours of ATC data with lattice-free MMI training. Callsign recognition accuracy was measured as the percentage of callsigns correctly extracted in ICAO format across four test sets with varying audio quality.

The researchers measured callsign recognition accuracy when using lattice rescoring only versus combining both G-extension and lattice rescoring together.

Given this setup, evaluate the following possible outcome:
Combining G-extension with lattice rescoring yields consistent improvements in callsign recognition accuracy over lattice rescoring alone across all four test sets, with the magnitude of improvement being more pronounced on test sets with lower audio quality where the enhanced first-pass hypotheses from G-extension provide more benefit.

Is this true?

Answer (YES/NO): NO